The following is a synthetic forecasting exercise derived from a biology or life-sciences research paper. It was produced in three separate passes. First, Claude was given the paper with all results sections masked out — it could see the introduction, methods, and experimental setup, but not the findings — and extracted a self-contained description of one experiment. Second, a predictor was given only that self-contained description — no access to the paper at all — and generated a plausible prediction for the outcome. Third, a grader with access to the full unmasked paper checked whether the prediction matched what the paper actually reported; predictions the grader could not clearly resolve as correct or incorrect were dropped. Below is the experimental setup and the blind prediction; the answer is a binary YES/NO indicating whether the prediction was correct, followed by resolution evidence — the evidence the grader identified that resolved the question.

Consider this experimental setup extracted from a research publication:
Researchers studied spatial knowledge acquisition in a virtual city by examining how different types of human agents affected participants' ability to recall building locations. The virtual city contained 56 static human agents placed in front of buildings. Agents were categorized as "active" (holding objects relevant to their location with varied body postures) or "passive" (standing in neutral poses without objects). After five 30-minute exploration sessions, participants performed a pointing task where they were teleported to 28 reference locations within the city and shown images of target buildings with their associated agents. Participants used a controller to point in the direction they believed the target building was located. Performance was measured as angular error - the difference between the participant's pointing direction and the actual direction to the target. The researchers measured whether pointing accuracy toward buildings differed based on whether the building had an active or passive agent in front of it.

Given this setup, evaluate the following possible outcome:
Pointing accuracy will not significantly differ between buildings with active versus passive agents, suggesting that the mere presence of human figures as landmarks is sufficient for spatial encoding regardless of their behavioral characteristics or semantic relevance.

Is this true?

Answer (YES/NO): NO